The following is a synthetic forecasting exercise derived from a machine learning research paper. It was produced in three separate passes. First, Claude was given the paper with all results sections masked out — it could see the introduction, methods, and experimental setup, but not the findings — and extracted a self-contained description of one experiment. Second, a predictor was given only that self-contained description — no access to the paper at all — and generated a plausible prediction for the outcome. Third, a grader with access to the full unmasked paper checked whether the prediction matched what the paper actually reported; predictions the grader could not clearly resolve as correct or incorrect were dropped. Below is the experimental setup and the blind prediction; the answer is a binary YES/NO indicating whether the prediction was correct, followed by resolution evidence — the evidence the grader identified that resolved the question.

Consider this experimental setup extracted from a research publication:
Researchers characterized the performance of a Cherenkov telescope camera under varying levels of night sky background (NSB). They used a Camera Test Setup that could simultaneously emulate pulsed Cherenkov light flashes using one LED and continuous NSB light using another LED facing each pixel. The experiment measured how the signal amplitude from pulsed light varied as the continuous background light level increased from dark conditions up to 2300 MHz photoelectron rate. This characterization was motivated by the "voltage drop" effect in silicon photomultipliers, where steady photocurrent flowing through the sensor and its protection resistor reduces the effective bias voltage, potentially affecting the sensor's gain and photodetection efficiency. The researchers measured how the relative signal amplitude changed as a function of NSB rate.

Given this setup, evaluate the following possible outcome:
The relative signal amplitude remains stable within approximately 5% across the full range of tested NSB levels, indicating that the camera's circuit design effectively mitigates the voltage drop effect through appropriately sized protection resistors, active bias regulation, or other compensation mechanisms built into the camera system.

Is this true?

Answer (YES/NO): NO